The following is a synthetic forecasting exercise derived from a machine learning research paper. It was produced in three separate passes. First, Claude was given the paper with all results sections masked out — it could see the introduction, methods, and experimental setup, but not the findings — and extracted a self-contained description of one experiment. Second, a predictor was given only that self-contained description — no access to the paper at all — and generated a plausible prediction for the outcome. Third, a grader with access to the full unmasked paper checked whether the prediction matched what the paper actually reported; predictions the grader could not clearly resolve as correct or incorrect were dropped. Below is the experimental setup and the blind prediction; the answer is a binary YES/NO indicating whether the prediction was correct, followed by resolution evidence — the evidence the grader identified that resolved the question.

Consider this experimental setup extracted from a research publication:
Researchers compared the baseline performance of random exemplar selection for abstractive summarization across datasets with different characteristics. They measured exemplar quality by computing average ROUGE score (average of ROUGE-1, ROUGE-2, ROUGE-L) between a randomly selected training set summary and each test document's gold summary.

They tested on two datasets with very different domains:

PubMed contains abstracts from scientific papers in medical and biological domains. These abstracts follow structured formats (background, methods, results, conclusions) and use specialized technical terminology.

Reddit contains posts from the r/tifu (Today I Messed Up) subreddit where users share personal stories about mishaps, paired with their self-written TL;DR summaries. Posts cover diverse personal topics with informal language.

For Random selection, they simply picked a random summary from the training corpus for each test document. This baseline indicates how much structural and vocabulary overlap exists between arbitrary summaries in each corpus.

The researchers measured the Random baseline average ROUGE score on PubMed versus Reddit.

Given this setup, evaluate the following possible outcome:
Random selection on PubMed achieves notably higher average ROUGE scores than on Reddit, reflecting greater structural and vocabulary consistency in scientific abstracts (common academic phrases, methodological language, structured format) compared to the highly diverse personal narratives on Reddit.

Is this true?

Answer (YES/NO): YES